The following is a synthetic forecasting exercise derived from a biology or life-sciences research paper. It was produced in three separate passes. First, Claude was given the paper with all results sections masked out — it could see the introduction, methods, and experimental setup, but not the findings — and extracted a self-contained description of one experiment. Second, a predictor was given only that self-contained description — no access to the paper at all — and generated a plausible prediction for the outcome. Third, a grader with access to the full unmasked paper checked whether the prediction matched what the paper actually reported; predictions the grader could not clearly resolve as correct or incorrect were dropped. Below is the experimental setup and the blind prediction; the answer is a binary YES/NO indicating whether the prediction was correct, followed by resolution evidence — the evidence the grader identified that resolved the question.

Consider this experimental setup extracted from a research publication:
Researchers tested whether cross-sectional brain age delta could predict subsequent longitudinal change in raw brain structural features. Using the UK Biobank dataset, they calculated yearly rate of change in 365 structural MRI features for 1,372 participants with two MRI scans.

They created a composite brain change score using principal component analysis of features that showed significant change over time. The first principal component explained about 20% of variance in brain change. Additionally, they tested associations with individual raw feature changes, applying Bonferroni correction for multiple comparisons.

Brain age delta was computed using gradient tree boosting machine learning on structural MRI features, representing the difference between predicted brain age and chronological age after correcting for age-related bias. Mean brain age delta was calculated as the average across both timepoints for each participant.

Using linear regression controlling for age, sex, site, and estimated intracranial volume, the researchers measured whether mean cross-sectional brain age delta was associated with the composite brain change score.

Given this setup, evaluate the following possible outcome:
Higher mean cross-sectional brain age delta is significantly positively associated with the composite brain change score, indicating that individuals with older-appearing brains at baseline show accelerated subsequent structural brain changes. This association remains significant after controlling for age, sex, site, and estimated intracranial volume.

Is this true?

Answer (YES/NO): NO